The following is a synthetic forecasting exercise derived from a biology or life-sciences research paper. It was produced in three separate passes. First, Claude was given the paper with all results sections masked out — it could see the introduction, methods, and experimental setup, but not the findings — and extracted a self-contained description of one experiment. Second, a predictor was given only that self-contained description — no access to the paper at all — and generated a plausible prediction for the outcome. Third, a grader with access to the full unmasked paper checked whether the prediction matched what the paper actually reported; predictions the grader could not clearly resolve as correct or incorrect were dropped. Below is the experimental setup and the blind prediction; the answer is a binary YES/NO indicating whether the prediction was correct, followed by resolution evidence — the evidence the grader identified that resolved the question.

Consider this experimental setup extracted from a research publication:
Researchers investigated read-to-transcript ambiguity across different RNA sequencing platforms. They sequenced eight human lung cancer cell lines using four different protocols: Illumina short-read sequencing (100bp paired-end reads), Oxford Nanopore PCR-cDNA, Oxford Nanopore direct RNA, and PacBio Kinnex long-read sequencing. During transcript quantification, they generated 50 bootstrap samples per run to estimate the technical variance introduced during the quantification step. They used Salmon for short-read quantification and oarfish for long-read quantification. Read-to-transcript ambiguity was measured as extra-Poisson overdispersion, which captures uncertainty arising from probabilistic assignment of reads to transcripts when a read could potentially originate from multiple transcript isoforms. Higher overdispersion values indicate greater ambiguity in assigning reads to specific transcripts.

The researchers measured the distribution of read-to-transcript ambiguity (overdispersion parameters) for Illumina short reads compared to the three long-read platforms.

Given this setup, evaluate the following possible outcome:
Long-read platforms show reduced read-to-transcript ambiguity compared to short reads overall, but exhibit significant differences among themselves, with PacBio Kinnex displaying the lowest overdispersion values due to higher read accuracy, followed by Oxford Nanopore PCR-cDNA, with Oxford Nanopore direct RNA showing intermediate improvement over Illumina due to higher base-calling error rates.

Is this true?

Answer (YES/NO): NO